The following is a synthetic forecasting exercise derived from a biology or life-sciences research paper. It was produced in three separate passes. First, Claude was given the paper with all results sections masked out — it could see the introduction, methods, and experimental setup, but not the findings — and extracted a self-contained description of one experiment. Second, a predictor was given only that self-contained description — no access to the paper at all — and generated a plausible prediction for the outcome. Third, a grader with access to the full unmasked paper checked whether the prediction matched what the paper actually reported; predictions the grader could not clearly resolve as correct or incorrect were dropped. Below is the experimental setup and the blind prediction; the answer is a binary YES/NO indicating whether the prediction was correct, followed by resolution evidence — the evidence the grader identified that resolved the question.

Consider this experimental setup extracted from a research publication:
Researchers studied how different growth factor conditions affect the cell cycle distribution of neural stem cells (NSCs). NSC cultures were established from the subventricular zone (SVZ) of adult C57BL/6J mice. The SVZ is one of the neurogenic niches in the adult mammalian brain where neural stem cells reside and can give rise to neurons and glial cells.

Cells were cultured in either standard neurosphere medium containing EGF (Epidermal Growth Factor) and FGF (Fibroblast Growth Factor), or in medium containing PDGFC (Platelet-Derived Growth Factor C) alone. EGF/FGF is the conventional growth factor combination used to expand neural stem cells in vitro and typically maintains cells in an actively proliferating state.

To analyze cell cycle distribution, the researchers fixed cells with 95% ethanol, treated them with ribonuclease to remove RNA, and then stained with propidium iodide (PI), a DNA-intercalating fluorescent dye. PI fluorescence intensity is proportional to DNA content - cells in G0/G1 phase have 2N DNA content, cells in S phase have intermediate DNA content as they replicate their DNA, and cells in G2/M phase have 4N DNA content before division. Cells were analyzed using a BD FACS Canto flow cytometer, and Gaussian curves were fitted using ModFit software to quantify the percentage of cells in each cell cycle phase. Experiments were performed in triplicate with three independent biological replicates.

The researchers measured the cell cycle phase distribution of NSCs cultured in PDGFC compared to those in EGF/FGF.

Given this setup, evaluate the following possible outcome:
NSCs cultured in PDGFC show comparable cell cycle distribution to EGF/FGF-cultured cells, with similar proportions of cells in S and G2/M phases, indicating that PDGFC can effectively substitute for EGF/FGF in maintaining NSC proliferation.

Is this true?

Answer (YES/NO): NO